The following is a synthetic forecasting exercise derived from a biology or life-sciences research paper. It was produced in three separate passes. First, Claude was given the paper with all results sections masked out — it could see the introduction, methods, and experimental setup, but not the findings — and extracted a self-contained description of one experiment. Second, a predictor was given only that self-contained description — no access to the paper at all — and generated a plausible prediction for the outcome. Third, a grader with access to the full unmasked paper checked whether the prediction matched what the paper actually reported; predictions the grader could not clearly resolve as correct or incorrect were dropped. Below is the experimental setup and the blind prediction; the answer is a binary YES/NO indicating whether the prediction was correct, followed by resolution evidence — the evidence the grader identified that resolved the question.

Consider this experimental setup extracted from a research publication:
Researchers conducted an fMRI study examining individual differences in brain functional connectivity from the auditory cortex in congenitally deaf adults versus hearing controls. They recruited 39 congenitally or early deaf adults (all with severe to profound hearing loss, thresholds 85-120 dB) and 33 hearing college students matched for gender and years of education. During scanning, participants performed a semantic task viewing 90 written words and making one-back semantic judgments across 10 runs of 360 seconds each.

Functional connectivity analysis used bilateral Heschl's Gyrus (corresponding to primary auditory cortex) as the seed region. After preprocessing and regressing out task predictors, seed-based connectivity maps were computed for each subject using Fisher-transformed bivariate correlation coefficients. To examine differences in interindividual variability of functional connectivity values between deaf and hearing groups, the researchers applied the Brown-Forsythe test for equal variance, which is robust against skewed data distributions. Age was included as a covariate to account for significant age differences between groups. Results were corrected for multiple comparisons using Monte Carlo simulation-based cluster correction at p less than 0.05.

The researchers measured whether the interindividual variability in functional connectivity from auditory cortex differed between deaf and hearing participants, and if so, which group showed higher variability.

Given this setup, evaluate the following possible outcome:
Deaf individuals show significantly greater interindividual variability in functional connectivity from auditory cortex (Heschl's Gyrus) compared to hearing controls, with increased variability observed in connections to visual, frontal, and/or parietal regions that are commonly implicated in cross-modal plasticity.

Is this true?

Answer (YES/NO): YES